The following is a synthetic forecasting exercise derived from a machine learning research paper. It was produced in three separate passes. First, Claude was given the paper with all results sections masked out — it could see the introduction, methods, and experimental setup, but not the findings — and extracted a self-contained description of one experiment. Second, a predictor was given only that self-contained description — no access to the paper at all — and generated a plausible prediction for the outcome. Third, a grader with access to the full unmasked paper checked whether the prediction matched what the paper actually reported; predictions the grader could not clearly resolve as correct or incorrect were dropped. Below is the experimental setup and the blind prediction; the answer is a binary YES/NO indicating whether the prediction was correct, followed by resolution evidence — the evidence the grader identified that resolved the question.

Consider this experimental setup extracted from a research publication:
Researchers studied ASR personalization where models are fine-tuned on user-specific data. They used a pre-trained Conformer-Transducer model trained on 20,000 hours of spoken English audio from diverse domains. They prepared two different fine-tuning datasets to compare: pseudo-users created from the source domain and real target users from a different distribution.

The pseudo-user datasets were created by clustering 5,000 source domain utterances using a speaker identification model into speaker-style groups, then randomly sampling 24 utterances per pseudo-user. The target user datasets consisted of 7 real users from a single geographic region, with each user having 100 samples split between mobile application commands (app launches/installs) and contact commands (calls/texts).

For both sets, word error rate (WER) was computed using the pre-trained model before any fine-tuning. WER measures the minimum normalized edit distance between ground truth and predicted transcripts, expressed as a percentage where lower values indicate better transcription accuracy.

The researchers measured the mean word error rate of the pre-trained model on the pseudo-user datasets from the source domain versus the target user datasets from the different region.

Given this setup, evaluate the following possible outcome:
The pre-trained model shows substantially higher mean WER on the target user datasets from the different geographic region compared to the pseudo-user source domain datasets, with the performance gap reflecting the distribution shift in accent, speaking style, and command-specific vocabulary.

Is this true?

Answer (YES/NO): YES